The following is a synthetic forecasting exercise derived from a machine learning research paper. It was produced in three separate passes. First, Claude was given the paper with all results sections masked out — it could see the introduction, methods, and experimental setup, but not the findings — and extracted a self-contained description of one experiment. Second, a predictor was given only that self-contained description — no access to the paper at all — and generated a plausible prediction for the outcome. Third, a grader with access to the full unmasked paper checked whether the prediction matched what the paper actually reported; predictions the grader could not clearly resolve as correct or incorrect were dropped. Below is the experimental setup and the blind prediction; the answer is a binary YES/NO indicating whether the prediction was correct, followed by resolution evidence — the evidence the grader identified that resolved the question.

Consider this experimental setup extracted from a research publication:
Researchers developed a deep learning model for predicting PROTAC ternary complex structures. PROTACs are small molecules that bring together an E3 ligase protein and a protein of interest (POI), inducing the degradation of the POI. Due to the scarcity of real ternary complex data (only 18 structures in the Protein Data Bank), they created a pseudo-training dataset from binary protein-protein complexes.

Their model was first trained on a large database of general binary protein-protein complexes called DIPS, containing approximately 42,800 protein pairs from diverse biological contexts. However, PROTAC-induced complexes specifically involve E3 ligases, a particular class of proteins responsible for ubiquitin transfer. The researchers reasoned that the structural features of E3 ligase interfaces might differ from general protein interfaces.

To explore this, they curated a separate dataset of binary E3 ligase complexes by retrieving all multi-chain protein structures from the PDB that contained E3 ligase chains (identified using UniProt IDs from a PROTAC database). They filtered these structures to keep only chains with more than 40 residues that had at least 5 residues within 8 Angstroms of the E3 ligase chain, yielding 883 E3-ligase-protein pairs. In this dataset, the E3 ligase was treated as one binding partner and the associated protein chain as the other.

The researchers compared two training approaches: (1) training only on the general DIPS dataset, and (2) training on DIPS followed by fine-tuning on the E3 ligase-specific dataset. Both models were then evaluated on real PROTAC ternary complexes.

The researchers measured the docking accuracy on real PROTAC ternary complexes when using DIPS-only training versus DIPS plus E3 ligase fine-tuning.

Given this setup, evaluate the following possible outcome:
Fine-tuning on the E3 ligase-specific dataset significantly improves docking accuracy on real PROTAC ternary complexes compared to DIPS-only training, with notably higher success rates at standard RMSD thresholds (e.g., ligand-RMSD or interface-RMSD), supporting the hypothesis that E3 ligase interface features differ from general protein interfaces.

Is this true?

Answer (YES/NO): NO